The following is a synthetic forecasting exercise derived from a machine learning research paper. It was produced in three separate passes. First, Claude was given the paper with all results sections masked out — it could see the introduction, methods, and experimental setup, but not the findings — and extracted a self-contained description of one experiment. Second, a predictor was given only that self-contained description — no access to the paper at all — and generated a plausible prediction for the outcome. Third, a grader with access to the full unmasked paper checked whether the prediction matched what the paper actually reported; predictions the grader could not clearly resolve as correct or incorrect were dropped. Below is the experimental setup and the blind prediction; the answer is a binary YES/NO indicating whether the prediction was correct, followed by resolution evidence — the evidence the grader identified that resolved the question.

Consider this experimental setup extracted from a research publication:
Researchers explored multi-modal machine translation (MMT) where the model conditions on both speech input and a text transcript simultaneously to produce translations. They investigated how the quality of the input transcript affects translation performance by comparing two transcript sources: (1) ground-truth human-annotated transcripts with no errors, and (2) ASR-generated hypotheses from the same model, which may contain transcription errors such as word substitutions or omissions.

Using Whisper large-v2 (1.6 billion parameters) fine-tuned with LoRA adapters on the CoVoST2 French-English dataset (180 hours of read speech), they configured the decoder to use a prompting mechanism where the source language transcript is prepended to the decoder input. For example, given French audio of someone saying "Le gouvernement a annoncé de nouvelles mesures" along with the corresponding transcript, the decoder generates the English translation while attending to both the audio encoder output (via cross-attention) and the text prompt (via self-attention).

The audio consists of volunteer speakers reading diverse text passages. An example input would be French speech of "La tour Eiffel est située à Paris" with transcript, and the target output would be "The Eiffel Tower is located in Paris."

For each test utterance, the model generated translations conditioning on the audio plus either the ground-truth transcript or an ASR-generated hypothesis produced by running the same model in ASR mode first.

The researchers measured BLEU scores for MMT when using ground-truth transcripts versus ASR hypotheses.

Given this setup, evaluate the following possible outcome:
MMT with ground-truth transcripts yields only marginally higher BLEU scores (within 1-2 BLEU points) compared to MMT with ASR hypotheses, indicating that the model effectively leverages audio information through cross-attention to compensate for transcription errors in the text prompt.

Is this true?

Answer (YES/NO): NO